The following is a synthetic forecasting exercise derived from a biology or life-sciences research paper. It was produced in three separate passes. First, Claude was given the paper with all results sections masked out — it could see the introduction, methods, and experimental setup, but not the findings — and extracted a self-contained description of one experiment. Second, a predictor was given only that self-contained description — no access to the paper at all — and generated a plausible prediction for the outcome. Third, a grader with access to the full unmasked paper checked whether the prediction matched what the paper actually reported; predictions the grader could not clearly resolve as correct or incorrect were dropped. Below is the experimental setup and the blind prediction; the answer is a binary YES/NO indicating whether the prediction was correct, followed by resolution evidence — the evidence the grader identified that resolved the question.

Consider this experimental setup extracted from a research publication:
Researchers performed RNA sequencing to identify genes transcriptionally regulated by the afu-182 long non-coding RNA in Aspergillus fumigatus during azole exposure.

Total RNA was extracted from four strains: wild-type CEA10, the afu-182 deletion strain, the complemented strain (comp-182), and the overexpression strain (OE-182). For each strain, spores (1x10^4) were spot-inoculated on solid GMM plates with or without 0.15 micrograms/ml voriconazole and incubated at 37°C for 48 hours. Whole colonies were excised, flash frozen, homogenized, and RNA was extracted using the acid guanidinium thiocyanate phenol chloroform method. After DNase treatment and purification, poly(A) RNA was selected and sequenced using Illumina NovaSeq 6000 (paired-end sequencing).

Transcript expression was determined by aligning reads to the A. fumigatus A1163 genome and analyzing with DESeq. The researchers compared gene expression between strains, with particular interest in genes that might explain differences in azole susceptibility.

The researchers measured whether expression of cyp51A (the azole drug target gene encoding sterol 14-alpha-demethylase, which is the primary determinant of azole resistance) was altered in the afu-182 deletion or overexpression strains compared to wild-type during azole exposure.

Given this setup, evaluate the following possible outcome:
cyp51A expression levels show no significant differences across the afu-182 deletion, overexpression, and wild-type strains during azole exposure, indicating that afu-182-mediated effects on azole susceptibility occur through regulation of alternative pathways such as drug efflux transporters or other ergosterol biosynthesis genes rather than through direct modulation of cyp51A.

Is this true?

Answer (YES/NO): YES